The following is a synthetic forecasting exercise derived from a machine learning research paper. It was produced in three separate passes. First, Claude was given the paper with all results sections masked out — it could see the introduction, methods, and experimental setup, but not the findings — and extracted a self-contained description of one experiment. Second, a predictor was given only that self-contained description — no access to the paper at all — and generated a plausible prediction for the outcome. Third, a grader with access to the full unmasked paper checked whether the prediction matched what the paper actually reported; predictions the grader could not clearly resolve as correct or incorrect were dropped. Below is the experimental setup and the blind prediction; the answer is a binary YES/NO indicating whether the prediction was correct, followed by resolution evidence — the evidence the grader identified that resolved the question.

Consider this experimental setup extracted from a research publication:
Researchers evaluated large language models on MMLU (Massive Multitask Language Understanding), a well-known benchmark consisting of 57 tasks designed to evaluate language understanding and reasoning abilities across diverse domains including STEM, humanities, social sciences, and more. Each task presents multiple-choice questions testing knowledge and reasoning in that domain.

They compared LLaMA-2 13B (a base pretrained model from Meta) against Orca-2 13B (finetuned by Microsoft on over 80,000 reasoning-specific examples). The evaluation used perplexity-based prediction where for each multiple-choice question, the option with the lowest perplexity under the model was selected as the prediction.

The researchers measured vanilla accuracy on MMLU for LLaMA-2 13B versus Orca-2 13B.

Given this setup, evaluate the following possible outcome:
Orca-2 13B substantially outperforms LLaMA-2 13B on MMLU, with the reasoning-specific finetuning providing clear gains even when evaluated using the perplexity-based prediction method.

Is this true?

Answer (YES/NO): NO